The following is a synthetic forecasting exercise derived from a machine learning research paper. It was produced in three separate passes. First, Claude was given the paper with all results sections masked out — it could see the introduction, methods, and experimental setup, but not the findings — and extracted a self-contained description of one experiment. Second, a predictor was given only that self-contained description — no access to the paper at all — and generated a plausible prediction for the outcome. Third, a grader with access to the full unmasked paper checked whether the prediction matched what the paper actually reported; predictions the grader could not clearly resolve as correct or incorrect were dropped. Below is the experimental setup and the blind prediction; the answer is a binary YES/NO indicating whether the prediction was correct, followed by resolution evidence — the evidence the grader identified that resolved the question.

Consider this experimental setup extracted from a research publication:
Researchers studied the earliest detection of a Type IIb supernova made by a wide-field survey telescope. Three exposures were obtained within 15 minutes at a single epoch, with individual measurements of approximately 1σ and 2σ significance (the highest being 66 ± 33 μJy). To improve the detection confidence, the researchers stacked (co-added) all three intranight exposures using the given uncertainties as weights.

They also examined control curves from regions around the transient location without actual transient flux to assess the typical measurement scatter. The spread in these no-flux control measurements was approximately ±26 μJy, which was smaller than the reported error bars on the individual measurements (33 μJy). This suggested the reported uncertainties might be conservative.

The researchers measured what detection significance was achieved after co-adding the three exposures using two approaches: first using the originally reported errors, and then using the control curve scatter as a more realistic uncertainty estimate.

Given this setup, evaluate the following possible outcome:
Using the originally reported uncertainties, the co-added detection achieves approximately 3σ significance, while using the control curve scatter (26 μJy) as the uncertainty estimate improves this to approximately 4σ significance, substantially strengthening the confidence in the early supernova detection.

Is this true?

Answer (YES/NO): NO